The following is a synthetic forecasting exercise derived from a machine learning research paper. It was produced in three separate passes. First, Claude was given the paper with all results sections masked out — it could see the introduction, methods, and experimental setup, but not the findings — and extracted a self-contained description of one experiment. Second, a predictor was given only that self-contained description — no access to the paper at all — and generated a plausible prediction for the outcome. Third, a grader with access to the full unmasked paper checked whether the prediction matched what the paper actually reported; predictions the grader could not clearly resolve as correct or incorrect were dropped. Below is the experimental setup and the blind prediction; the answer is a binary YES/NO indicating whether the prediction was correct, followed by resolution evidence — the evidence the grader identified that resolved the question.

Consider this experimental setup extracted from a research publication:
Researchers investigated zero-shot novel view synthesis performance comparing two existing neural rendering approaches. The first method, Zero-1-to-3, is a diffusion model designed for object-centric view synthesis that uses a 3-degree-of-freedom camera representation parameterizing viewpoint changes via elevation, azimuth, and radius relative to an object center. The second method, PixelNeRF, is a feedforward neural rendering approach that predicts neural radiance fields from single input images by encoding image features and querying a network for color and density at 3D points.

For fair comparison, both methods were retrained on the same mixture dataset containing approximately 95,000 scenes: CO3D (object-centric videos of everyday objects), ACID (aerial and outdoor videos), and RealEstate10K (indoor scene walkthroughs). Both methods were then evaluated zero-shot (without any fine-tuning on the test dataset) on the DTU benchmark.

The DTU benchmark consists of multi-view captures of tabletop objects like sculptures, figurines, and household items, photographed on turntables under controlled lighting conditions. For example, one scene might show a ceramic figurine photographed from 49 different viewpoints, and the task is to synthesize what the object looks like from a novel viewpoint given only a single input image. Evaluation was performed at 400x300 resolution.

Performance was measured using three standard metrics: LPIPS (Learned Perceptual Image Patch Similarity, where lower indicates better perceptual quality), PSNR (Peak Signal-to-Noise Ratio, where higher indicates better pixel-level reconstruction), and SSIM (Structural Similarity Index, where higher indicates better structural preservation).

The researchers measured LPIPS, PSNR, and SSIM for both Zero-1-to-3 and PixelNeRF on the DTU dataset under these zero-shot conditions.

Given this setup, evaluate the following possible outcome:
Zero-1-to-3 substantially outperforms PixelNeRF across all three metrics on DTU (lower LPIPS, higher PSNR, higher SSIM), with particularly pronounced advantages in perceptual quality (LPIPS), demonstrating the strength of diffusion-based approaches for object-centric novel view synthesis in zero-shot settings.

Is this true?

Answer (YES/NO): NO